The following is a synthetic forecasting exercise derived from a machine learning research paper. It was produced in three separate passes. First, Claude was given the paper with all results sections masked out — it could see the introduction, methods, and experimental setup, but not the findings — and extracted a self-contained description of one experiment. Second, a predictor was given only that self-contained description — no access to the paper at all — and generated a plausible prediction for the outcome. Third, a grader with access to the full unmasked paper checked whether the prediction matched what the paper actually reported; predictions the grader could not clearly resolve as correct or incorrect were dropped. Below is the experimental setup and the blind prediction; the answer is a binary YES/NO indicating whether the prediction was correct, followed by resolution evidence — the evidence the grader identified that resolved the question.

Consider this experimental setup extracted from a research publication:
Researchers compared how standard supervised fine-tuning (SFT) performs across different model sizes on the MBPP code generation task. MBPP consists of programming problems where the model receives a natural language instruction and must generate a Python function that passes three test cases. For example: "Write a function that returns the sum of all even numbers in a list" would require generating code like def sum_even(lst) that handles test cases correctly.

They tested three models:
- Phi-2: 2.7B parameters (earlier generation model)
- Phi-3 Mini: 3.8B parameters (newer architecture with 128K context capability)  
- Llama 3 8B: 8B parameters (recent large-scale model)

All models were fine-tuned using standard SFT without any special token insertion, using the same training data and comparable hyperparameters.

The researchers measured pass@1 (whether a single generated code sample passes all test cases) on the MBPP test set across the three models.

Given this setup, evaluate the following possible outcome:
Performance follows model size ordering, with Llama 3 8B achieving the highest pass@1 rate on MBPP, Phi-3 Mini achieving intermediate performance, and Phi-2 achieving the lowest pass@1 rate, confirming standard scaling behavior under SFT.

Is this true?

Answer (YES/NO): NO